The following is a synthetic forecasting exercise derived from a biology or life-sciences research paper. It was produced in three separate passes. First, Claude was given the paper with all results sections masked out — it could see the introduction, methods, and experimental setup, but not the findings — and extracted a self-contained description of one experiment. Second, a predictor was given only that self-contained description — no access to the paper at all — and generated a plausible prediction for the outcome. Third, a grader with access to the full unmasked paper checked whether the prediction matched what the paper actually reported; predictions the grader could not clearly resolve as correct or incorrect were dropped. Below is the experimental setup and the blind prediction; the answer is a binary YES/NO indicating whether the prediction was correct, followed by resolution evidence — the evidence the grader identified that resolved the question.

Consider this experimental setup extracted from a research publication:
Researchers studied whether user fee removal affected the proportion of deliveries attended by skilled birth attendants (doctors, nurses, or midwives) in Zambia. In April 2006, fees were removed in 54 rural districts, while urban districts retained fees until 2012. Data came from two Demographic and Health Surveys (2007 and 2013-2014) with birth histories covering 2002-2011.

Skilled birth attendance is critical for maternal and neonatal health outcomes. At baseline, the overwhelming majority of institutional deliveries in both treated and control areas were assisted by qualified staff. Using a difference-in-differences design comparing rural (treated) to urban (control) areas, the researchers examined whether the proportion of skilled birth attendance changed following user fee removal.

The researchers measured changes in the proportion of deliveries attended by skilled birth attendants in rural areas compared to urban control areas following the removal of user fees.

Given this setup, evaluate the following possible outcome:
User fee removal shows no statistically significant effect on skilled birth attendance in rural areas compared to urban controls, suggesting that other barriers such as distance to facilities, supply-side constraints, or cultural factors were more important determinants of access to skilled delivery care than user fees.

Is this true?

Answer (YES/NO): NO